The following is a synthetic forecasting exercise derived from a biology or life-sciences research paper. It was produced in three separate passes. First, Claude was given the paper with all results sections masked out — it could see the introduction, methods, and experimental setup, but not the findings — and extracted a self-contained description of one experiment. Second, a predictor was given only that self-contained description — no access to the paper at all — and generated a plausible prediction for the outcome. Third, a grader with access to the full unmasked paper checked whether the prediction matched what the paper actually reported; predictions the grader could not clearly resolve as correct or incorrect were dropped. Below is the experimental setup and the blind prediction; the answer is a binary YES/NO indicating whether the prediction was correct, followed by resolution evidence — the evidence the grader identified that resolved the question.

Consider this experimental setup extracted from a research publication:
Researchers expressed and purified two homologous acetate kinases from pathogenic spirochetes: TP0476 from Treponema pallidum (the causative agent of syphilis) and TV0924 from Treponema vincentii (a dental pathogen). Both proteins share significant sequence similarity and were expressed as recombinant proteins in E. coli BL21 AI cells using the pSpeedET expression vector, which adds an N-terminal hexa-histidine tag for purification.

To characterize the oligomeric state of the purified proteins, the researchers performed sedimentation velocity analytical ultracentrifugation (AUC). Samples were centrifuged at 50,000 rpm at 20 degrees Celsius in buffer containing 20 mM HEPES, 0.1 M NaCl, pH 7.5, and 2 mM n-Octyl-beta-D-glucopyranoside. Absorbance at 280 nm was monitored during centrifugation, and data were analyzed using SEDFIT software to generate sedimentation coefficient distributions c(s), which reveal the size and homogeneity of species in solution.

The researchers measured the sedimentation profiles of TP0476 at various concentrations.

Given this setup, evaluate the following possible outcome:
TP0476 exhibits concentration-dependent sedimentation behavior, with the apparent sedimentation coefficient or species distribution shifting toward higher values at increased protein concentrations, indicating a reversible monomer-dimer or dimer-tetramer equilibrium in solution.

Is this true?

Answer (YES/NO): NO